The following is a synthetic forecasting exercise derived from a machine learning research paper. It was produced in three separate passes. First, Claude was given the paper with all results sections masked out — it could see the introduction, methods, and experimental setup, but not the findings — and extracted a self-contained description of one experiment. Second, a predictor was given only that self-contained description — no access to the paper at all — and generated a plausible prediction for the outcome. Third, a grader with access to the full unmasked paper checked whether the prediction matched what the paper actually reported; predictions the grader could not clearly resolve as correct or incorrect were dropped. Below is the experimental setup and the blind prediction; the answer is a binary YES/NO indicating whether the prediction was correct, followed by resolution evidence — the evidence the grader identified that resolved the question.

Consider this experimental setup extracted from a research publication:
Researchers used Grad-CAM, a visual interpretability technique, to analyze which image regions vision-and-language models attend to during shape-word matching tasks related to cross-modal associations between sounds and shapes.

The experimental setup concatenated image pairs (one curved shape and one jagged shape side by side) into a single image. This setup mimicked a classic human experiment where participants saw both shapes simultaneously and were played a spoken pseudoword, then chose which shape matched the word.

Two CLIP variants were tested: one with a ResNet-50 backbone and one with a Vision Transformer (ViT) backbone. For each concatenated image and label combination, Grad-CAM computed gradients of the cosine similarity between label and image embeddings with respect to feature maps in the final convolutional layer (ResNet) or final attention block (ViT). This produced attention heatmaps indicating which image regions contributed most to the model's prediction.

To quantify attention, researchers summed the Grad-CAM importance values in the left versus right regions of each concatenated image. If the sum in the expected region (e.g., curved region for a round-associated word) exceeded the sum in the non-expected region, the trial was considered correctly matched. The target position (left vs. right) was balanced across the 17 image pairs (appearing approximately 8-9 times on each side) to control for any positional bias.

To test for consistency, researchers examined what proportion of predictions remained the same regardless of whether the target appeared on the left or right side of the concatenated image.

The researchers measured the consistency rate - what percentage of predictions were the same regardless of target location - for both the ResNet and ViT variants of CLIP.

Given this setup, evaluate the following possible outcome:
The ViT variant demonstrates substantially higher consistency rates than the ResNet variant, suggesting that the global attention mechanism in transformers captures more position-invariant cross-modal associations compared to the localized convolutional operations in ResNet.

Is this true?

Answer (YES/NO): NO